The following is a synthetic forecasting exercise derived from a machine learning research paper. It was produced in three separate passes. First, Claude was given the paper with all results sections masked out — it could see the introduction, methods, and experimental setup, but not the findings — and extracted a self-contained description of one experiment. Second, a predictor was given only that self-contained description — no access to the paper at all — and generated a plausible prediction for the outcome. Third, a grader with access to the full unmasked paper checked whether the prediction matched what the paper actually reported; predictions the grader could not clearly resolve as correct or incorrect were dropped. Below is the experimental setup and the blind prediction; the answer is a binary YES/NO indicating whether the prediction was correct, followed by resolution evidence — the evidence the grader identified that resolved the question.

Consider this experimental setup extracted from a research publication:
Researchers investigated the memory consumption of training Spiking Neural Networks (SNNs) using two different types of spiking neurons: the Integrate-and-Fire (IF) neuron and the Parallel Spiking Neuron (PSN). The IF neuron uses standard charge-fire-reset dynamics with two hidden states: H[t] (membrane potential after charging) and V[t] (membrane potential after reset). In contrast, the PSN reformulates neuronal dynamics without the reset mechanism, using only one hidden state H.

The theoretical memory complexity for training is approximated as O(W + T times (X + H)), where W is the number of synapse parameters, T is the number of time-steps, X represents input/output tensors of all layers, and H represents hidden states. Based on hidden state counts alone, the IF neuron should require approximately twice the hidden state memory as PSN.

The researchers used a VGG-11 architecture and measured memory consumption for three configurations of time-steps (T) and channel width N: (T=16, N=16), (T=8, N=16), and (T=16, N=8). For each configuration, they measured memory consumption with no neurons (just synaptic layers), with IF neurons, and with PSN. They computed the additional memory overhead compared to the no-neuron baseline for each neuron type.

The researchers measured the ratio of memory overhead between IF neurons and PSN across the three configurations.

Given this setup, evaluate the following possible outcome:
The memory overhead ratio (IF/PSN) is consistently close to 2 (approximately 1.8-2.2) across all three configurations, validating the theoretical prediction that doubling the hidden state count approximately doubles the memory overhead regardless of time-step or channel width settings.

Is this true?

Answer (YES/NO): YES